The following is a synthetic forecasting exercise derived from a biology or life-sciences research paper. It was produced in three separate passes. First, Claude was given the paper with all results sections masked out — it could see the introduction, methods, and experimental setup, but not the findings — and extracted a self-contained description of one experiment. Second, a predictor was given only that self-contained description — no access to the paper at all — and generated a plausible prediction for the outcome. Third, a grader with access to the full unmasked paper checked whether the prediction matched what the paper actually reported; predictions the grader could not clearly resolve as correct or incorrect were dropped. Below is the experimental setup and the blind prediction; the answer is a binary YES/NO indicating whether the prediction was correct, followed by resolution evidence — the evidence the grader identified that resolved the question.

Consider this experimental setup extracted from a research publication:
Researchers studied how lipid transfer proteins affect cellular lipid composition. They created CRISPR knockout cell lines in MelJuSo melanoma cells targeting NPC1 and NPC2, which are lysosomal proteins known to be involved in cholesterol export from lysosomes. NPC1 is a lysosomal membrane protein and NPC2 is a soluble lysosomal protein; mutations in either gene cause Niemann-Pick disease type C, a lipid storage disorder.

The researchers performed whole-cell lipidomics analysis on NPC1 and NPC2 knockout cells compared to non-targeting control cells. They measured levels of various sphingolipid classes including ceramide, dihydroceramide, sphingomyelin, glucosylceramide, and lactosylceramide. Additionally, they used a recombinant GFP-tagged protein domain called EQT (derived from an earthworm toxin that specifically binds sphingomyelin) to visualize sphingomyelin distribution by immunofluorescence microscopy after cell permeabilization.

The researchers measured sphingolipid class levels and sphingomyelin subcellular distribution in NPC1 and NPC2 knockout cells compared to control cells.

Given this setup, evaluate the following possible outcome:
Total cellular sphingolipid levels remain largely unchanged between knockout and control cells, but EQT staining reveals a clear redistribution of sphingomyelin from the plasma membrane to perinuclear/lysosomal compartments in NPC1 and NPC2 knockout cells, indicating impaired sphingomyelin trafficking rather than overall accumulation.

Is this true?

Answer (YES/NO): NO